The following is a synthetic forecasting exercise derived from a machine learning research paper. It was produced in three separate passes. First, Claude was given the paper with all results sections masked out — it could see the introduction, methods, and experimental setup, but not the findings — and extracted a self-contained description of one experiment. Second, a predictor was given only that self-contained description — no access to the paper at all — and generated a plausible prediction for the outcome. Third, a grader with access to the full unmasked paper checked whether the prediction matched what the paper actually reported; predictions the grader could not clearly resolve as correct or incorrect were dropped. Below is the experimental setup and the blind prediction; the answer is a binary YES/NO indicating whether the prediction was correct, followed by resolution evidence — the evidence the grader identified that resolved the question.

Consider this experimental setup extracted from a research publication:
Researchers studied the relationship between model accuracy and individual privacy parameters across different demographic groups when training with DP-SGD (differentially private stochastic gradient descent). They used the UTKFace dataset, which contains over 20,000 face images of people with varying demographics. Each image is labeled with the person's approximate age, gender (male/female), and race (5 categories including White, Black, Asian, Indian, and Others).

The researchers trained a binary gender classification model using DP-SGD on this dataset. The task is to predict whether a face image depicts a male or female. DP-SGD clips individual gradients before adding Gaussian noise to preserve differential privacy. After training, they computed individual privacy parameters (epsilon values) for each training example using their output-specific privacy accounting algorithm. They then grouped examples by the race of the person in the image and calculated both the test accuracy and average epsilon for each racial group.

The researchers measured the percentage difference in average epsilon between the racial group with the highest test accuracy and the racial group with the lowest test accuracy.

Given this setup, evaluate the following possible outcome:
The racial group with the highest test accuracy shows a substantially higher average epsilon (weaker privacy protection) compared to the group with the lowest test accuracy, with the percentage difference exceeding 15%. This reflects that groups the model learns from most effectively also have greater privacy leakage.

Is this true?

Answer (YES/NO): NO